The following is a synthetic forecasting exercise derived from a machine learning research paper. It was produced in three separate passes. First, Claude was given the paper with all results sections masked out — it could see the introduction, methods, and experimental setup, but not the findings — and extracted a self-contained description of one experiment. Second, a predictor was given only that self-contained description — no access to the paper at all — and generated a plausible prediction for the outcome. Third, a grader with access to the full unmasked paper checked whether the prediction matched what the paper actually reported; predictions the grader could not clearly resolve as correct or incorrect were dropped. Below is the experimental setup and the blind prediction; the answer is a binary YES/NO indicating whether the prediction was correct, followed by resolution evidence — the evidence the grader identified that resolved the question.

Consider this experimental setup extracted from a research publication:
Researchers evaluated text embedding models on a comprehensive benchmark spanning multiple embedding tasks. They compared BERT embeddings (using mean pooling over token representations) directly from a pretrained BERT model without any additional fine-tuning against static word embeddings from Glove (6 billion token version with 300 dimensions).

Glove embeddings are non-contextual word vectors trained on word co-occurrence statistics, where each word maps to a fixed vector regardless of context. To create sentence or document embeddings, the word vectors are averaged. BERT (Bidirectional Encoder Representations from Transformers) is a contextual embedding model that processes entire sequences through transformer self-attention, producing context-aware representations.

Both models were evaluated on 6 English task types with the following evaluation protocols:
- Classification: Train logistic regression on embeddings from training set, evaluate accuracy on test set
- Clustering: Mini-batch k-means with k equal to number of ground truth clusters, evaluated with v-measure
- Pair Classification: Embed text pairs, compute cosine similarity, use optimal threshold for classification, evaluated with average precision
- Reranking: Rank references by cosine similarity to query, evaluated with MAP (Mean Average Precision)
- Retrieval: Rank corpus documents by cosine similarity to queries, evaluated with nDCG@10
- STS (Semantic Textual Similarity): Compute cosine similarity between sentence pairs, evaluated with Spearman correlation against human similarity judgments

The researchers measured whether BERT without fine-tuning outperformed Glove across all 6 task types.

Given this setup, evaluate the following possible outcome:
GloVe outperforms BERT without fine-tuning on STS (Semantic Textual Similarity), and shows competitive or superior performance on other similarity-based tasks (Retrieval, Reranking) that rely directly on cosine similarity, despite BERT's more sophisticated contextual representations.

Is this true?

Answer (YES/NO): YES